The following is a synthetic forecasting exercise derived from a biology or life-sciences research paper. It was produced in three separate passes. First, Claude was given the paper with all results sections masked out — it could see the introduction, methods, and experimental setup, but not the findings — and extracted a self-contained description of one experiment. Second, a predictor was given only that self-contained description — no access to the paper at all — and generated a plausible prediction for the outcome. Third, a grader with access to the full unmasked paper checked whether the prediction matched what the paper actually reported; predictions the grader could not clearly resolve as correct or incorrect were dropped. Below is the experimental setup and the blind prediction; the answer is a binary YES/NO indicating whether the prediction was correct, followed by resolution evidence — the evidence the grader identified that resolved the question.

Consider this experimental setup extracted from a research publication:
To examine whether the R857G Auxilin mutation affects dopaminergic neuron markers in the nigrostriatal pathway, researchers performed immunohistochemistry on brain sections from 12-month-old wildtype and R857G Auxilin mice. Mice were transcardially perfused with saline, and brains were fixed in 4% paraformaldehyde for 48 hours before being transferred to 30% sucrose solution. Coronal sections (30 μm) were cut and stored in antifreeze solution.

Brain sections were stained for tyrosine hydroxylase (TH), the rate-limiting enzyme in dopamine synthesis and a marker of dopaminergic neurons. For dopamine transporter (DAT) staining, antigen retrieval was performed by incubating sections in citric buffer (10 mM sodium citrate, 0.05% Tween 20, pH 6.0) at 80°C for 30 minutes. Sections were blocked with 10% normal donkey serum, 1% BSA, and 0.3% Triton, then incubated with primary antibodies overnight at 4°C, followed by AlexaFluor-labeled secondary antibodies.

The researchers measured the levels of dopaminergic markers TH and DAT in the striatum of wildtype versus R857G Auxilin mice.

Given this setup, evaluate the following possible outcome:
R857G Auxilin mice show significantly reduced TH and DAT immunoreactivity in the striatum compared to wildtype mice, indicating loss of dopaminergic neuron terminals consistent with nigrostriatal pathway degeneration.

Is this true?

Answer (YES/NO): NO